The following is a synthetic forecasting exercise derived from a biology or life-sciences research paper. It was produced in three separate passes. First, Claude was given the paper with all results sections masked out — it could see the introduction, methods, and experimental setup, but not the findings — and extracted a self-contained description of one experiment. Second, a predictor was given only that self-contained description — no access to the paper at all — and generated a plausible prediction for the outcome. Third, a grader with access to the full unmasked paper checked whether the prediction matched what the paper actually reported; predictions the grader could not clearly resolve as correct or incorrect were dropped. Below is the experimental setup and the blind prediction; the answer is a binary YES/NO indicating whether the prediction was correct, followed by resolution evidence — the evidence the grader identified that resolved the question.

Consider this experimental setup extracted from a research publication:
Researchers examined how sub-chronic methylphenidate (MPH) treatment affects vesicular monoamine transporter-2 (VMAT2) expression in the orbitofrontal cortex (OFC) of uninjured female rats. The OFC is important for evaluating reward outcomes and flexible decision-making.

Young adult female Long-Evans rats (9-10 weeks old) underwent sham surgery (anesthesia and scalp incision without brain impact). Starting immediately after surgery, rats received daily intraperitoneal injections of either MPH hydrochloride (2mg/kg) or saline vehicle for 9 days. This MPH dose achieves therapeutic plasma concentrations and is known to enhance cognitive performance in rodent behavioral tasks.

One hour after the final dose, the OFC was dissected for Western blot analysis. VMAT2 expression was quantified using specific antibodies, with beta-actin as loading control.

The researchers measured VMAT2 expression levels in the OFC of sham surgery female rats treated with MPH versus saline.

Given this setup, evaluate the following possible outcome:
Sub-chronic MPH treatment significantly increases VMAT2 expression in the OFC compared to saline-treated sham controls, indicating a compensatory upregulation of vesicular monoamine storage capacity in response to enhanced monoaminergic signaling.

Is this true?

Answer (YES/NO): NO